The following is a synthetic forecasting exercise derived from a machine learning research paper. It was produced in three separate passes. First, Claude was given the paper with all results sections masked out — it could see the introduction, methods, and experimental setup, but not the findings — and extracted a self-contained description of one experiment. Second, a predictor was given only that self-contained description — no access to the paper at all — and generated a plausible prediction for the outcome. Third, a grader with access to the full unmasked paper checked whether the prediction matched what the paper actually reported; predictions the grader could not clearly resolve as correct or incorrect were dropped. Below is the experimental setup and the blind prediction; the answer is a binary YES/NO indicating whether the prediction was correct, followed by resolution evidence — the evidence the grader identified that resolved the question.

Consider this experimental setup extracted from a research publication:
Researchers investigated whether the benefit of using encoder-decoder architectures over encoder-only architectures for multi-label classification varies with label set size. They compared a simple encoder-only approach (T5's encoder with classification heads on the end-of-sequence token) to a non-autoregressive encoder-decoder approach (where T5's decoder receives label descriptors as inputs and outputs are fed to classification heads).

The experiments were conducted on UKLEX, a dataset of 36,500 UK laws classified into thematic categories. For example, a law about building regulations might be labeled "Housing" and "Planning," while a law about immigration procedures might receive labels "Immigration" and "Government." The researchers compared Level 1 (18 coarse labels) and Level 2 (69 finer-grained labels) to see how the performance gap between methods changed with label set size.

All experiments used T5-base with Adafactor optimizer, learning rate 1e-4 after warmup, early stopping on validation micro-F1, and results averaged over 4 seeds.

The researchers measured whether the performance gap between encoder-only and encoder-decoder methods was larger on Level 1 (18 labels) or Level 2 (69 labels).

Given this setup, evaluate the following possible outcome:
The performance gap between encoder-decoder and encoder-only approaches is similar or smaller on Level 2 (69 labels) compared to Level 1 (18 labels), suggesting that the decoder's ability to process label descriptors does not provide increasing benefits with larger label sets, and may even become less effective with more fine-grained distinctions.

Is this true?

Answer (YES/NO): NO